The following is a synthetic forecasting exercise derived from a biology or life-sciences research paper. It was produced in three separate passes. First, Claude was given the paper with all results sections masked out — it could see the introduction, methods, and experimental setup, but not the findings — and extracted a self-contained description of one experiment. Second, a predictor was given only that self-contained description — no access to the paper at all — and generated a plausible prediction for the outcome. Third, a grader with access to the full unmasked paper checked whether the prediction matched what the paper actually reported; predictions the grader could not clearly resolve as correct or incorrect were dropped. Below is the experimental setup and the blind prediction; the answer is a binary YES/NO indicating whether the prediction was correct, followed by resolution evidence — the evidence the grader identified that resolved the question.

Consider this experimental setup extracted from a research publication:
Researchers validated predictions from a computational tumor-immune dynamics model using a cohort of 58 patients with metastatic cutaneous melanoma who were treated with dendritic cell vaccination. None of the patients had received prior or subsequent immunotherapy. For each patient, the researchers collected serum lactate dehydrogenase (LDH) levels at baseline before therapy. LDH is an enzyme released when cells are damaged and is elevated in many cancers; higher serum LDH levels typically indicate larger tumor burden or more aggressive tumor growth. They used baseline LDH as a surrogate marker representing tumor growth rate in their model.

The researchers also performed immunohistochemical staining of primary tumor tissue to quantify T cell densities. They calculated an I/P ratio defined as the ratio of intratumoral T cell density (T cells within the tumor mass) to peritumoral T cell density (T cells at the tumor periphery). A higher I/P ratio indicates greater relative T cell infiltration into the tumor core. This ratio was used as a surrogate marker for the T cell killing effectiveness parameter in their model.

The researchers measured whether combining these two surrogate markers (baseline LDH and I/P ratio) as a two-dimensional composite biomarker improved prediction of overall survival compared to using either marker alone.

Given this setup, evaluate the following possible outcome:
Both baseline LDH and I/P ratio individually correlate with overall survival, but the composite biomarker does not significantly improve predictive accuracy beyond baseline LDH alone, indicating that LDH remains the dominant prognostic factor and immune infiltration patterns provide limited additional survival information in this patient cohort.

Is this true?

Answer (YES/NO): NO